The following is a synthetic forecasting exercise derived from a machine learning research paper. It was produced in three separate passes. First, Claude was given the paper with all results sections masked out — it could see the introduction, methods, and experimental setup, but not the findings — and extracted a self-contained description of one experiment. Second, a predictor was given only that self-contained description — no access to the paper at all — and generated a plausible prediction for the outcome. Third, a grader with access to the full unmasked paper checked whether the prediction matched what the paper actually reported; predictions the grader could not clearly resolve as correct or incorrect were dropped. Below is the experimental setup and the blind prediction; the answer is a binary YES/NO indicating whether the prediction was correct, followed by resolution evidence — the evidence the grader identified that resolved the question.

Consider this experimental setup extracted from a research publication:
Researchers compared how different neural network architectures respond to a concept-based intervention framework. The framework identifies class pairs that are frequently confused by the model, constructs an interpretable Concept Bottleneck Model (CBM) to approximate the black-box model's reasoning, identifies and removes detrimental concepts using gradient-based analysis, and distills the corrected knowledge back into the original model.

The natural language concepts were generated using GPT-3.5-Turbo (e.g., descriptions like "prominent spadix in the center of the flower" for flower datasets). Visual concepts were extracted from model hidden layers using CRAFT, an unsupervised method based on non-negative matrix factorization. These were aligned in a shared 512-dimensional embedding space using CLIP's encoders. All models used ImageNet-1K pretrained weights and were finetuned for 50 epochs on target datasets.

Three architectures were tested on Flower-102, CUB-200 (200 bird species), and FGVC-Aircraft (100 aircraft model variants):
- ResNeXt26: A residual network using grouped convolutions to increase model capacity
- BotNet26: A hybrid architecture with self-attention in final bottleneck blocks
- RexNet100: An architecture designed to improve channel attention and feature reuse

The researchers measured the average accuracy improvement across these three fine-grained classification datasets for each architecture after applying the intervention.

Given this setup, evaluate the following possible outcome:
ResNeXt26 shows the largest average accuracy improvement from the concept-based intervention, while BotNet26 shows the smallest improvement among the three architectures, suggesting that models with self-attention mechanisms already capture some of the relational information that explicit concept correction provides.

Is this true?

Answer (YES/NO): NO